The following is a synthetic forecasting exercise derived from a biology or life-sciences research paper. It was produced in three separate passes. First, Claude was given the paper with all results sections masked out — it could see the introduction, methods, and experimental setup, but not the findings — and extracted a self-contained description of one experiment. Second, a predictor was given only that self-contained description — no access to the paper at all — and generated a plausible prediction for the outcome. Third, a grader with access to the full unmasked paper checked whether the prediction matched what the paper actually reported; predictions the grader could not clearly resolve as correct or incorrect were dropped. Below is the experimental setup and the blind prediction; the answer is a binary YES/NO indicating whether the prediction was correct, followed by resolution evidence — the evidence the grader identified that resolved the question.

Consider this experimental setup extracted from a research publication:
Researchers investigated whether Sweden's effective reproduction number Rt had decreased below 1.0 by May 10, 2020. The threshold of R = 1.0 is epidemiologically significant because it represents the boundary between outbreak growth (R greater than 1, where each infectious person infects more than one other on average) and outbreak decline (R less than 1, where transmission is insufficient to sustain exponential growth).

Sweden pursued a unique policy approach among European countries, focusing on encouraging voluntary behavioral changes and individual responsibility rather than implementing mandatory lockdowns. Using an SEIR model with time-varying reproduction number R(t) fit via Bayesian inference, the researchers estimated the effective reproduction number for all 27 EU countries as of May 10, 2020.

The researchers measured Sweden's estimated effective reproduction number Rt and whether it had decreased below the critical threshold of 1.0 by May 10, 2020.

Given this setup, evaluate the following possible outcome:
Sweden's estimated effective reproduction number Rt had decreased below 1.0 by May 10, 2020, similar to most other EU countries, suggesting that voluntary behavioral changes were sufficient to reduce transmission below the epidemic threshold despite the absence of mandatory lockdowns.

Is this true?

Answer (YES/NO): NO